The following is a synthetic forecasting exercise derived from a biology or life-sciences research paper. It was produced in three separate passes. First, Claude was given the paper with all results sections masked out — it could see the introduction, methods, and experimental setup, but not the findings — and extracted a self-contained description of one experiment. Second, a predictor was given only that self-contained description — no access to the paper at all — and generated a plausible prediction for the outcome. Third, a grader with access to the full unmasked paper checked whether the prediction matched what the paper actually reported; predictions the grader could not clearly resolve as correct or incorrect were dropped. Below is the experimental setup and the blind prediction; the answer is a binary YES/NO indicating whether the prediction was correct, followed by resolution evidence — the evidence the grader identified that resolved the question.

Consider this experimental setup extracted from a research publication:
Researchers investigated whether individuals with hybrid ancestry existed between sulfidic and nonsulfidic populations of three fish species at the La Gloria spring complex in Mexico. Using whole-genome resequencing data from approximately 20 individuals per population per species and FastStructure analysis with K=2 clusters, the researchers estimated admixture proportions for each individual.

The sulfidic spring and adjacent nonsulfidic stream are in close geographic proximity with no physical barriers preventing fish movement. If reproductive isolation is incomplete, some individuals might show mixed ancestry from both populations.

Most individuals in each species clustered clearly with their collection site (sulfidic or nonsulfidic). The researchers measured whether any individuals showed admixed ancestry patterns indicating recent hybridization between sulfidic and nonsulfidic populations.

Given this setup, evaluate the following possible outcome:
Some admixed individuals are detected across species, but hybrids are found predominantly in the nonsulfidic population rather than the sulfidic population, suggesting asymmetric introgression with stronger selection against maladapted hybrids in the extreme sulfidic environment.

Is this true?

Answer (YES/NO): NO